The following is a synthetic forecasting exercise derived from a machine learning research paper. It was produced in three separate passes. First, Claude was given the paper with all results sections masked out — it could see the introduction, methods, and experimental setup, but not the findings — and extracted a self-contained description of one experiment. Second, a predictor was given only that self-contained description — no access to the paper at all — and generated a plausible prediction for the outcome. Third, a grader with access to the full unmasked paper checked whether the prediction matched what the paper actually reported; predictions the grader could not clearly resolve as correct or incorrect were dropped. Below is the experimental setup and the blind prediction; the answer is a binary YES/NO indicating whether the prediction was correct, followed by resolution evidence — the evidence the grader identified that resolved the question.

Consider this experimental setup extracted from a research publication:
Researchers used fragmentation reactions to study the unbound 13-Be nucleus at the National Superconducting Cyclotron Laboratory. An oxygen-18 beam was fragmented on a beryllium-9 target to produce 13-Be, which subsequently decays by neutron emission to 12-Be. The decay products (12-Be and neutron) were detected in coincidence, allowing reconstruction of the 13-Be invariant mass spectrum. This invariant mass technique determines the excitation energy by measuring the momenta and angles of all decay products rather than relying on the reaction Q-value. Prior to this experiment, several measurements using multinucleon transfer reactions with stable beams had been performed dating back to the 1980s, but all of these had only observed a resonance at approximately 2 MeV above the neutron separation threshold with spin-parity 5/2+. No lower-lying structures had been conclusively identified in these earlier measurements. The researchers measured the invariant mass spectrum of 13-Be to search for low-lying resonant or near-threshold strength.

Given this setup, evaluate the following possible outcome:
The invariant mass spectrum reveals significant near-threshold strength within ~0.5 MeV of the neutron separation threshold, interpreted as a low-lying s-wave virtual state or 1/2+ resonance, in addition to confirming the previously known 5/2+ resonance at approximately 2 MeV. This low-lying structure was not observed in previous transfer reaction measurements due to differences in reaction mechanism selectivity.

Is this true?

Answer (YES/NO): YES